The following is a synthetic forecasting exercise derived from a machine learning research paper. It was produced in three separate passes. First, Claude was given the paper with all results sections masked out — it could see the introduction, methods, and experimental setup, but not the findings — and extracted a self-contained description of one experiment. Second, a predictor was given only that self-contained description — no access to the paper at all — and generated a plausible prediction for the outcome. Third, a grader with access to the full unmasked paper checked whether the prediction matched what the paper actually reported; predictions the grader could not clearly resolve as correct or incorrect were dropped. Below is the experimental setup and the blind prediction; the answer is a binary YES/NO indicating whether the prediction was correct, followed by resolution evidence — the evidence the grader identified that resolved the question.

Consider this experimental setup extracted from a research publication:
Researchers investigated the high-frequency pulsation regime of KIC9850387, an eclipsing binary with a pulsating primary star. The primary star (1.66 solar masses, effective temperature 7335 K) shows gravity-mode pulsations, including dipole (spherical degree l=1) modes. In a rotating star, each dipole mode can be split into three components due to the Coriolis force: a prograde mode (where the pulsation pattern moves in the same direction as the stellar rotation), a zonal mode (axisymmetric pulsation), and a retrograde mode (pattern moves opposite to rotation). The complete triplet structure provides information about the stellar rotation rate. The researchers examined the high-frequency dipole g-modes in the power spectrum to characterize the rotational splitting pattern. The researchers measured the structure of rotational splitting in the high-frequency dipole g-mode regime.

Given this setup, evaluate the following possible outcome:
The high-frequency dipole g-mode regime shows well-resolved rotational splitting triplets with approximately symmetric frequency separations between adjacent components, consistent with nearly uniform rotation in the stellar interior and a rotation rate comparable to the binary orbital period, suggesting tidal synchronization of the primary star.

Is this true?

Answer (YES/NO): NO